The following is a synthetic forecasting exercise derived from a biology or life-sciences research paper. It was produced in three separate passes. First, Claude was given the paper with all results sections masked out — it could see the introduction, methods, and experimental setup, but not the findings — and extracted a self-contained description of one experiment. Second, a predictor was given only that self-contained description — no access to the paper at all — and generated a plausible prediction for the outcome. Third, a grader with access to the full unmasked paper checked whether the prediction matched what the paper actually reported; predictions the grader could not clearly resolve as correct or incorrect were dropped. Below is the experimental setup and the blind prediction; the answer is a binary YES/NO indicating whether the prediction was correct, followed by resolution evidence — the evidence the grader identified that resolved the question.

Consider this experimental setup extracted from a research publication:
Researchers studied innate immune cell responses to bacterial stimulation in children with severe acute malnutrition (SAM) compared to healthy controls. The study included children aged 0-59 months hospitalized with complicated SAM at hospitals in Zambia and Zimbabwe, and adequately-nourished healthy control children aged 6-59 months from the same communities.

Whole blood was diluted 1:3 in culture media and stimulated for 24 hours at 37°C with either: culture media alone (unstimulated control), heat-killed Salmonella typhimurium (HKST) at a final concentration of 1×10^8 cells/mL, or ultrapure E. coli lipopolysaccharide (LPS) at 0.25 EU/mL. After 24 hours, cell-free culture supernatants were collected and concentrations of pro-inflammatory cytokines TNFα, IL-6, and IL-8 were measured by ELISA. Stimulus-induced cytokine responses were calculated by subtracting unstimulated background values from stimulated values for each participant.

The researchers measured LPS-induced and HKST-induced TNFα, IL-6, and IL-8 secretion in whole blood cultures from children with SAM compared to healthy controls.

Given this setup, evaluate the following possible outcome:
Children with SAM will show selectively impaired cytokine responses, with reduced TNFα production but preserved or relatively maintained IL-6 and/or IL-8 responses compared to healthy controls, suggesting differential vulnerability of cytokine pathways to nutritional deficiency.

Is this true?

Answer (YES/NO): NO